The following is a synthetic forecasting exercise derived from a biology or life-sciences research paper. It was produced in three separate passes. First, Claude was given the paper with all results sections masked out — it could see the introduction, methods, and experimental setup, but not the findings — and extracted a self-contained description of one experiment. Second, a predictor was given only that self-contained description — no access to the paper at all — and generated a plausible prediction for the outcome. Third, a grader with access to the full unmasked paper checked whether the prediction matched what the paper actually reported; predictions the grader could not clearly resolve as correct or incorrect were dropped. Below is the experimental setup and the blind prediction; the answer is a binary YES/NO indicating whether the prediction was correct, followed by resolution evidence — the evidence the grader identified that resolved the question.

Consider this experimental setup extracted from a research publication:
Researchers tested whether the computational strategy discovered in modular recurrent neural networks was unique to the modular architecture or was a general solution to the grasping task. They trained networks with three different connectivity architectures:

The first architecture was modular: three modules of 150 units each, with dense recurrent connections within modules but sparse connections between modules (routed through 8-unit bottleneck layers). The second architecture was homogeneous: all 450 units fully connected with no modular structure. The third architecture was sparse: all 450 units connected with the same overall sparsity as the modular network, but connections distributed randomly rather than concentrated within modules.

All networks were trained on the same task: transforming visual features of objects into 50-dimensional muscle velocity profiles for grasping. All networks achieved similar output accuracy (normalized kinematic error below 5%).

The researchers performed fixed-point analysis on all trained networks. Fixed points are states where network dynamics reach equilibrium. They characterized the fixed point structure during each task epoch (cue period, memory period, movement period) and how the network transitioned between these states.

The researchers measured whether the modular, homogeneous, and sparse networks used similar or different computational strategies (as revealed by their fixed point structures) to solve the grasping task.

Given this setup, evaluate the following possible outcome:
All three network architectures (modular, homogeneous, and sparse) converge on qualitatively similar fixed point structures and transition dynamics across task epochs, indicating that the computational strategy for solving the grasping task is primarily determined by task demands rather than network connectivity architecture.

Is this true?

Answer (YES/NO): YES